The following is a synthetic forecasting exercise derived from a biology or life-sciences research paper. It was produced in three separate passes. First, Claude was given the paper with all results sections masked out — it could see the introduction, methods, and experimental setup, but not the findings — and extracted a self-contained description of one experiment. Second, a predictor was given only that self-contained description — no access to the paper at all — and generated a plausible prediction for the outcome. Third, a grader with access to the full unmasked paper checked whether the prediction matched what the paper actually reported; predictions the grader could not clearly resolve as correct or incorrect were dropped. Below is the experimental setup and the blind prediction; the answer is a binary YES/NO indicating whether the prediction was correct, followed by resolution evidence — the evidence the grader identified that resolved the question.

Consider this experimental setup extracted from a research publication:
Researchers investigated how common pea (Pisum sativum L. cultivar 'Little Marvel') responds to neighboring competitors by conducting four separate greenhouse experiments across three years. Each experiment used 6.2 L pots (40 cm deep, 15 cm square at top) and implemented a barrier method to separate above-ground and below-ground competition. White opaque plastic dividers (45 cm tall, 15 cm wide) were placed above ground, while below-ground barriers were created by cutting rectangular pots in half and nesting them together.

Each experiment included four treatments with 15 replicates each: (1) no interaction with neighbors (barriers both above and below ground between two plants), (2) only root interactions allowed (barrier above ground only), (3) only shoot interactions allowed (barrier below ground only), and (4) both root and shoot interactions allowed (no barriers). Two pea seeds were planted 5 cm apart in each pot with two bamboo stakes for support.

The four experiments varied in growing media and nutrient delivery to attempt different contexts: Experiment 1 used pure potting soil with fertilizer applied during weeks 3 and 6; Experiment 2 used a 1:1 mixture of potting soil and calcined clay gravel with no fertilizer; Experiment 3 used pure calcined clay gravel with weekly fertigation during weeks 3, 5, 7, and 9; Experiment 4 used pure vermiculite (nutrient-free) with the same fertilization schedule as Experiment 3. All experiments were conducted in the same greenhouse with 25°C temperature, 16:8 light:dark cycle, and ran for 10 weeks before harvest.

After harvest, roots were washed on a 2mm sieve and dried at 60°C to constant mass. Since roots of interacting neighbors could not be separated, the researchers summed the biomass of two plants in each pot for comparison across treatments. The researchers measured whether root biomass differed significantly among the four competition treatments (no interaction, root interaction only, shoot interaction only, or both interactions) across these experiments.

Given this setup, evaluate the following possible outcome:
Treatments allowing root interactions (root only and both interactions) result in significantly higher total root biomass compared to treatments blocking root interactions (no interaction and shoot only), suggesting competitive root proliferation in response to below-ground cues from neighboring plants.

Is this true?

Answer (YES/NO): NO